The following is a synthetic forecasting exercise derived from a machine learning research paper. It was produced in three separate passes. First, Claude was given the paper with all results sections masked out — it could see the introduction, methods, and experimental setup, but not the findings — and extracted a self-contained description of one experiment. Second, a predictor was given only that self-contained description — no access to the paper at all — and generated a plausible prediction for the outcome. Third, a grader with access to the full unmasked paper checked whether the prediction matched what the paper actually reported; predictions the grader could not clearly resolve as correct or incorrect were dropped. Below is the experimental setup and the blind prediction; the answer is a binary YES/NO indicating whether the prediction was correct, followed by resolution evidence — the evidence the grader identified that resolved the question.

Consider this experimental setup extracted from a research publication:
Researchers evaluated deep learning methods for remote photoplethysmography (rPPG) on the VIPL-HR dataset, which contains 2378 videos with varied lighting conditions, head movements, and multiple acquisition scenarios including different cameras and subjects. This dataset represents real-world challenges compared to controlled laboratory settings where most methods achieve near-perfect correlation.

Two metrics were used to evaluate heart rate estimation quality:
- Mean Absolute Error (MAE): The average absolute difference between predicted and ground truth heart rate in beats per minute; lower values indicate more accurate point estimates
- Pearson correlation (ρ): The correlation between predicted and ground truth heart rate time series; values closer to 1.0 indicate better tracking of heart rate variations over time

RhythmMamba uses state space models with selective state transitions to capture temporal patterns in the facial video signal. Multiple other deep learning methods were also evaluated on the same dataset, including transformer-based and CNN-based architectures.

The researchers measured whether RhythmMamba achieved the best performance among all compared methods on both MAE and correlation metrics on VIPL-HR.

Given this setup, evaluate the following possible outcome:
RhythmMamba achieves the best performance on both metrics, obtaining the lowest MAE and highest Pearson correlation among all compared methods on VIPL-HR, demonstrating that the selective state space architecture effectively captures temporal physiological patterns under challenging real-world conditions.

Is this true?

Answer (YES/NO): NO